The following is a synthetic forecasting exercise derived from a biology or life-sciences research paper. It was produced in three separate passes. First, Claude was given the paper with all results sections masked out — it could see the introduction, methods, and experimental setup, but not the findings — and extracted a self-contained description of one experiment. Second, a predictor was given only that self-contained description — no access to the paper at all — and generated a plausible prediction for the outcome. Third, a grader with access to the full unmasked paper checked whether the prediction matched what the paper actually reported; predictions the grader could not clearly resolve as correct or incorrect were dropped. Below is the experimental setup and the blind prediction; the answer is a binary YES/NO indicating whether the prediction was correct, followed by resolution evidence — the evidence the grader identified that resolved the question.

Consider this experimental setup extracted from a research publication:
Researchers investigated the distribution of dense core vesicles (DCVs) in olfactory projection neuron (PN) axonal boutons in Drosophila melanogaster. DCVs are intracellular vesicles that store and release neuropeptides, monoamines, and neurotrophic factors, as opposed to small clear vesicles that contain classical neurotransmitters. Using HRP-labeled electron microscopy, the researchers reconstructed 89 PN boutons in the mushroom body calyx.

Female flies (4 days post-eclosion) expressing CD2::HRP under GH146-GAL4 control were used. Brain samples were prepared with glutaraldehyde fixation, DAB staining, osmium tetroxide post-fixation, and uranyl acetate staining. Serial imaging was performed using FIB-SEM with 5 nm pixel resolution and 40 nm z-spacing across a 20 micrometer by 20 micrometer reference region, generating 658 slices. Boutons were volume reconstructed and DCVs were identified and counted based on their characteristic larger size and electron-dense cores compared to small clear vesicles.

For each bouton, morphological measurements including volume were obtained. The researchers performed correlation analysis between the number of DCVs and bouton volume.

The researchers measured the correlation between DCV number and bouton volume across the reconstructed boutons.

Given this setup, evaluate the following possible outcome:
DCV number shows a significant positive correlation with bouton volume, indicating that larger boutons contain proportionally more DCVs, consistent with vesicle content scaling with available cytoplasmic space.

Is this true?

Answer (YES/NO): NO